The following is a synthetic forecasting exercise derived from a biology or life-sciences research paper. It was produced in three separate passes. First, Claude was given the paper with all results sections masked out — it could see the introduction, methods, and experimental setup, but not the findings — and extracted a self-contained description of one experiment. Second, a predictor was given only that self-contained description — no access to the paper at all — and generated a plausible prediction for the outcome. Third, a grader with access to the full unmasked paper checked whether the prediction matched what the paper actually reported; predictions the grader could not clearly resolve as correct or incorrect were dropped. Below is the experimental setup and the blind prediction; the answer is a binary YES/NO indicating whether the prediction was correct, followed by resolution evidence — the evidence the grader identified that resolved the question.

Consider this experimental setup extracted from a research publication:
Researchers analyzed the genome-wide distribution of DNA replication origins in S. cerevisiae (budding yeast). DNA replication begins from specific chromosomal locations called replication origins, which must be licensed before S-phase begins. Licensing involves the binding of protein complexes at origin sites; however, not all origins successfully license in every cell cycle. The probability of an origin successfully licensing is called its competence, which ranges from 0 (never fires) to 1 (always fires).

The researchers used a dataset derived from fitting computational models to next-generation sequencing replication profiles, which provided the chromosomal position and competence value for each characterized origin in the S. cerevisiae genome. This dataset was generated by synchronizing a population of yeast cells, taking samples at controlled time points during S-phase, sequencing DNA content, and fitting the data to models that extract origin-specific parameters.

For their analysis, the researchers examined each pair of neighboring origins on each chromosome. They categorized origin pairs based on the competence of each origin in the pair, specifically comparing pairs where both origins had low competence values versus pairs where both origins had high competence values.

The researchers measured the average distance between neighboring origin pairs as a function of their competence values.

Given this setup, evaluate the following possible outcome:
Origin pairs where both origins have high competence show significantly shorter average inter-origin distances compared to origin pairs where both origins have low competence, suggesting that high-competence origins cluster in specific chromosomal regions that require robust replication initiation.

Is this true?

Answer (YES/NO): NO